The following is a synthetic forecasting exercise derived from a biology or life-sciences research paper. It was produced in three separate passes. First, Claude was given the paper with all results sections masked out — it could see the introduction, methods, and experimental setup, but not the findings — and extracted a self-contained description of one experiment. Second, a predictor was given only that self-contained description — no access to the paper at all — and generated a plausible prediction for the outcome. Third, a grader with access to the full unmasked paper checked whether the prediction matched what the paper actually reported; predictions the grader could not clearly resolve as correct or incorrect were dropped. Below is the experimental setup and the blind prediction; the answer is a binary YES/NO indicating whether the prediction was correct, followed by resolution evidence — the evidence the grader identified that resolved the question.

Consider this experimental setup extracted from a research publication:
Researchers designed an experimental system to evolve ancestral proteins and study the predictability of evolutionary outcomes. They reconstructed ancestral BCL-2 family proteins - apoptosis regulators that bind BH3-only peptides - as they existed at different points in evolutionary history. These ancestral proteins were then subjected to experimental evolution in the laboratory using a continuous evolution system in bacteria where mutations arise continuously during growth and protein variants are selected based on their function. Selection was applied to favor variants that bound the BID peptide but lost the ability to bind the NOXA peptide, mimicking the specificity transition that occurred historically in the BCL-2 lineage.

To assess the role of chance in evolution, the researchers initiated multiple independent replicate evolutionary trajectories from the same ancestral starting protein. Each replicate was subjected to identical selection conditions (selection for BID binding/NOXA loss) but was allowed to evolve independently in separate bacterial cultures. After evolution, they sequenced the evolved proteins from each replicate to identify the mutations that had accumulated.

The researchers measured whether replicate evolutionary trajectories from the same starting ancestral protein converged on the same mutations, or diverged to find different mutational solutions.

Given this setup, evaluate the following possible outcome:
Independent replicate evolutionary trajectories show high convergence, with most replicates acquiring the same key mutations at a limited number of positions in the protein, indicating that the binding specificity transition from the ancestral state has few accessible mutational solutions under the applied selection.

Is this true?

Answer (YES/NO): NO